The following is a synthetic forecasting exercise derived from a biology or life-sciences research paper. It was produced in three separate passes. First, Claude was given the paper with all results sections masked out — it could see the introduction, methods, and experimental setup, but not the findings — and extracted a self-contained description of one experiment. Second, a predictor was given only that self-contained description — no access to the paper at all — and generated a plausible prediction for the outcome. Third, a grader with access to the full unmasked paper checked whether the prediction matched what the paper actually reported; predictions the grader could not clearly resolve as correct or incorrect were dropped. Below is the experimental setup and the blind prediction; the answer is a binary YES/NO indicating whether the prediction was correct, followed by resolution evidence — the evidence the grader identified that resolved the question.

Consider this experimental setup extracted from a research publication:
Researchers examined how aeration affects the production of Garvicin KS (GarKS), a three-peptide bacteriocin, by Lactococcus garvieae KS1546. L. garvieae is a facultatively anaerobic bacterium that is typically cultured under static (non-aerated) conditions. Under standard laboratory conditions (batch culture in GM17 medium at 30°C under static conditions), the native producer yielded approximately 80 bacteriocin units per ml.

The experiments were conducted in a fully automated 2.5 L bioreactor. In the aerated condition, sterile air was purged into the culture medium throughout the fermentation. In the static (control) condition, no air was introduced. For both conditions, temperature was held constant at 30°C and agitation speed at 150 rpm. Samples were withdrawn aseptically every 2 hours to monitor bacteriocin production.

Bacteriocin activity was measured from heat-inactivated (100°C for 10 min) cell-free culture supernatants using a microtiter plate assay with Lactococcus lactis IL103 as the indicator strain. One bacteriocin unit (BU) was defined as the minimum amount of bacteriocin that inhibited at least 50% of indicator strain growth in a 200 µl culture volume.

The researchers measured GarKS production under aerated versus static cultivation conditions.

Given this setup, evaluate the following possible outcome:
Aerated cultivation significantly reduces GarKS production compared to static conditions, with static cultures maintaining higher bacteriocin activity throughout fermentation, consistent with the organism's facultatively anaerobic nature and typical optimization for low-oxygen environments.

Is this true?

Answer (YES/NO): NO